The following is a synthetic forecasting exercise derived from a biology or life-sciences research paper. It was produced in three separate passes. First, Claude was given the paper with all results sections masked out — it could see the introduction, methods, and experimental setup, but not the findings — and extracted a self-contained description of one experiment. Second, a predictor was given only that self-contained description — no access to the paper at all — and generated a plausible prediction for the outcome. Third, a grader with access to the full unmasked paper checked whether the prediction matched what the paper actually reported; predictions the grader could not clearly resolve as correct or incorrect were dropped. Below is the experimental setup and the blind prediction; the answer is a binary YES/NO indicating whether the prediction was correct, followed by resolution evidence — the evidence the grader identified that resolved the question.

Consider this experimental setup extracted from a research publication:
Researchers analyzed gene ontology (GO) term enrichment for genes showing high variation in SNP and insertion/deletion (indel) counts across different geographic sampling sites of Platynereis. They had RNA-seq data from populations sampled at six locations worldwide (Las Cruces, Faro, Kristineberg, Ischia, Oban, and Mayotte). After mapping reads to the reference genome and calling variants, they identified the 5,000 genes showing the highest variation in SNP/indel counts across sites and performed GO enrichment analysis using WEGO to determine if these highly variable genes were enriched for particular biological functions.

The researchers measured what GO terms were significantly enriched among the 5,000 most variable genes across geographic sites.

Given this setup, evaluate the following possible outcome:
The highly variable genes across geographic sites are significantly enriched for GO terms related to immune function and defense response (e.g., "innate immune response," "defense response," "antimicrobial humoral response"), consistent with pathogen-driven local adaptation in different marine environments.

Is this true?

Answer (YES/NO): YES